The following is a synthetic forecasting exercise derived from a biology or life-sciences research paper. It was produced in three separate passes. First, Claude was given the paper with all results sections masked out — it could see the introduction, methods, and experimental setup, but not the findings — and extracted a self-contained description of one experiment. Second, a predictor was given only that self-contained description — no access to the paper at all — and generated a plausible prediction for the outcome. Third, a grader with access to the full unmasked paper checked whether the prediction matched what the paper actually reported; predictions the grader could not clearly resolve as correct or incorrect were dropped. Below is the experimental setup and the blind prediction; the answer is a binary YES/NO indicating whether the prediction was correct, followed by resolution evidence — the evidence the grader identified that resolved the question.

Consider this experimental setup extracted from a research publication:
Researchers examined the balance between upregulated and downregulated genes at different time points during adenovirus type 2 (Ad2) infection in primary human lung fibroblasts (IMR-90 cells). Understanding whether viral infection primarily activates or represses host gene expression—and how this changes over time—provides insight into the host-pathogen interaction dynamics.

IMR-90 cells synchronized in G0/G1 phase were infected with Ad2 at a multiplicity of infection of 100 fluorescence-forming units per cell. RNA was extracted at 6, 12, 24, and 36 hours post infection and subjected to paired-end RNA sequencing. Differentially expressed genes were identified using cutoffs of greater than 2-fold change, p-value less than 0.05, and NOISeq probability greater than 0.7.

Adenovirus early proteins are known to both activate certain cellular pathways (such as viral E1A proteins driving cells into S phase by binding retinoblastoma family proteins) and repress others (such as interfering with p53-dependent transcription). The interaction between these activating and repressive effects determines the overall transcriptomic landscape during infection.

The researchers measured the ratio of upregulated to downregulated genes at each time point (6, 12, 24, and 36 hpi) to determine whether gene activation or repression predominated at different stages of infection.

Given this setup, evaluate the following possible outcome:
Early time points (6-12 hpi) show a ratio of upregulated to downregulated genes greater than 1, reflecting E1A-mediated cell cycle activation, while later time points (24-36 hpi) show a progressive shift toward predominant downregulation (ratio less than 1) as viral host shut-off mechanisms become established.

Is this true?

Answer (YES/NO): NO